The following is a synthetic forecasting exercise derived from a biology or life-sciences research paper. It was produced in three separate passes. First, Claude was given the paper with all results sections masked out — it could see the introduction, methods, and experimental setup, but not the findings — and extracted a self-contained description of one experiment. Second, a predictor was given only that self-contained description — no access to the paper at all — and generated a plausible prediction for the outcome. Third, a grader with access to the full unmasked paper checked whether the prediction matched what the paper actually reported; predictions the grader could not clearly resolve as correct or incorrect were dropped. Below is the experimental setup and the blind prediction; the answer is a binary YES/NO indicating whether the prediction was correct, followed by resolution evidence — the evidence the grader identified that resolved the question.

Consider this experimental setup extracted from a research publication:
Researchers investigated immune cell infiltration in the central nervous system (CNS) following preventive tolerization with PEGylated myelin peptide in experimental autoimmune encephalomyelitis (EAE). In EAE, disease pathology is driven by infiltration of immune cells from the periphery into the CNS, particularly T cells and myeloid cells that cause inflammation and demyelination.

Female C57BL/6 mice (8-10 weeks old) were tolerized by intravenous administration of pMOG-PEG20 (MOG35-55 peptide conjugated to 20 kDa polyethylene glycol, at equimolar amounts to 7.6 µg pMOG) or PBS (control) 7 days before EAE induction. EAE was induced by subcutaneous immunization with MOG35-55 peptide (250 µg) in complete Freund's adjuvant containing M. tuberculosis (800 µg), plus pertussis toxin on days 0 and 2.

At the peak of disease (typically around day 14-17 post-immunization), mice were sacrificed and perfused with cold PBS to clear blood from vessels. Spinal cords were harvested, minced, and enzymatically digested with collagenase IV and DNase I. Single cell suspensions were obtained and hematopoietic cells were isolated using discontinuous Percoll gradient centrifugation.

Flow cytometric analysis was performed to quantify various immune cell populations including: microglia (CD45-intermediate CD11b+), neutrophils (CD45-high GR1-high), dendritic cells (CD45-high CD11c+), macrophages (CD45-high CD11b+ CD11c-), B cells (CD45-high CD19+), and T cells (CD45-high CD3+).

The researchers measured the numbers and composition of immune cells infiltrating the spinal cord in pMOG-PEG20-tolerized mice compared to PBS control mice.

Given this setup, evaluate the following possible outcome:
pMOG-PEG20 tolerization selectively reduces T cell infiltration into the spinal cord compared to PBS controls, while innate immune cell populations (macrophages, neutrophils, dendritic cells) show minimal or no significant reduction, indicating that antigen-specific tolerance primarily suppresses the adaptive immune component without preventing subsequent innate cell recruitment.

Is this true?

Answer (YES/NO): NO